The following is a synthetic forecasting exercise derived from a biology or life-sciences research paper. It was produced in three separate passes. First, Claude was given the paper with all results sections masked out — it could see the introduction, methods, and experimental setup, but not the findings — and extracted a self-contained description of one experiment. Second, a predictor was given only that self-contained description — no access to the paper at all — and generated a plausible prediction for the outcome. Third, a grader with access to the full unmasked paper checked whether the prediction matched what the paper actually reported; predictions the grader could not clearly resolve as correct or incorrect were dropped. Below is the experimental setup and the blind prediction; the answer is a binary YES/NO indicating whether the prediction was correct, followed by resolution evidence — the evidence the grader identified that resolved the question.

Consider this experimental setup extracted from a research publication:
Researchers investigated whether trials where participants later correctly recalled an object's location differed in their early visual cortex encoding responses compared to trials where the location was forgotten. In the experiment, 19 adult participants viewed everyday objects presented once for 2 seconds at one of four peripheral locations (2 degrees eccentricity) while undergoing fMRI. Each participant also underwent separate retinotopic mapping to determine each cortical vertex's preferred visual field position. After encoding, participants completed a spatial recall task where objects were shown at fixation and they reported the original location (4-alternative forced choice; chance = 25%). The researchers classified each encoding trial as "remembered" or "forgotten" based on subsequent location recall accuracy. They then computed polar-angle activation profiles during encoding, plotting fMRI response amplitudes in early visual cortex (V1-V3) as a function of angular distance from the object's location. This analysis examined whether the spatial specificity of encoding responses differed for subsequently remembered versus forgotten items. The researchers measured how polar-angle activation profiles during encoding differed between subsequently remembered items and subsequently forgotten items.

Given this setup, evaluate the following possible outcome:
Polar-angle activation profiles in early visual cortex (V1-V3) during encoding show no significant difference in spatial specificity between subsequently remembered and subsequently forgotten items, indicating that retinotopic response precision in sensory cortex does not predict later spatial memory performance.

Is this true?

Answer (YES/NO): NO